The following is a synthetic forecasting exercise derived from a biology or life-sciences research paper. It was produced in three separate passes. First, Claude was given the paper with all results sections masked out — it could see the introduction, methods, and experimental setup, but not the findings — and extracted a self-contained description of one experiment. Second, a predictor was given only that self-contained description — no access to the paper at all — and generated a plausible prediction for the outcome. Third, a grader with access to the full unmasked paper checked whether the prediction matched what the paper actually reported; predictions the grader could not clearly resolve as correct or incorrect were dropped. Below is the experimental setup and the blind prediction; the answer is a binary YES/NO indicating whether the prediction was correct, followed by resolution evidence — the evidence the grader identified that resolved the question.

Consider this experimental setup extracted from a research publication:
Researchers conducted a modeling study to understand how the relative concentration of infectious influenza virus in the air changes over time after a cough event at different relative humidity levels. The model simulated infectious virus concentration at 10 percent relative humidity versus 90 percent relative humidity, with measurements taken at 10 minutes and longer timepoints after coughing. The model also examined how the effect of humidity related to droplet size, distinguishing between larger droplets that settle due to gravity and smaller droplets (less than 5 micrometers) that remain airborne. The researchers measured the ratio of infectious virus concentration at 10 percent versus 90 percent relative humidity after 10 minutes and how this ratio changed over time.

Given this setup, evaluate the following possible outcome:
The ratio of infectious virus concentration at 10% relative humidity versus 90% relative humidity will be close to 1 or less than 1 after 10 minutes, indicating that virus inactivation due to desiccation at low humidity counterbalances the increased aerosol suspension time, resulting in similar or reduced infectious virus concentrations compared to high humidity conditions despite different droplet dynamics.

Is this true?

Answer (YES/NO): NO